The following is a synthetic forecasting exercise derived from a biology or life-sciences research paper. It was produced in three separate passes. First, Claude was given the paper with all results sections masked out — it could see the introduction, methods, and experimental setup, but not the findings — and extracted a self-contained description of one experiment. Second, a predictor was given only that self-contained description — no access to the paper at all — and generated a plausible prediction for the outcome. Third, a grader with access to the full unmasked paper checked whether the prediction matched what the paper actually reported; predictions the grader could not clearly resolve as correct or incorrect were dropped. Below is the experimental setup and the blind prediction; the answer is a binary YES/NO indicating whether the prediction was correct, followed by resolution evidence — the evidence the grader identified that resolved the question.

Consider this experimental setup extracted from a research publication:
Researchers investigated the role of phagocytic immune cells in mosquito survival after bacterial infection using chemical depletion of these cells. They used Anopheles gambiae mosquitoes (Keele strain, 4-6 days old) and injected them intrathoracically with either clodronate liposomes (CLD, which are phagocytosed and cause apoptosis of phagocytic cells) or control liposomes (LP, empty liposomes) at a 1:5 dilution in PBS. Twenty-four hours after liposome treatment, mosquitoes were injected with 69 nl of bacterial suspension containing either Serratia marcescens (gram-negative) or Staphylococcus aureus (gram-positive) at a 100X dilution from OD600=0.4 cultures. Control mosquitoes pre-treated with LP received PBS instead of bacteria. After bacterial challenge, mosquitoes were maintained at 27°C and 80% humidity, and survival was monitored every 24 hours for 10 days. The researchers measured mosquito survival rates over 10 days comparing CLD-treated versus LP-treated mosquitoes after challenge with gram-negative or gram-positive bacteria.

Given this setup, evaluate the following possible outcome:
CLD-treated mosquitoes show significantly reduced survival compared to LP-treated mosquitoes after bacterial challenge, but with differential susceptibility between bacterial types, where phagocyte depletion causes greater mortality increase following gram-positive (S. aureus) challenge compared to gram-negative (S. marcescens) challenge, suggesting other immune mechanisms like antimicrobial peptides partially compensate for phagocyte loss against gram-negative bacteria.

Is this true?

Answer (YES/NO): NO